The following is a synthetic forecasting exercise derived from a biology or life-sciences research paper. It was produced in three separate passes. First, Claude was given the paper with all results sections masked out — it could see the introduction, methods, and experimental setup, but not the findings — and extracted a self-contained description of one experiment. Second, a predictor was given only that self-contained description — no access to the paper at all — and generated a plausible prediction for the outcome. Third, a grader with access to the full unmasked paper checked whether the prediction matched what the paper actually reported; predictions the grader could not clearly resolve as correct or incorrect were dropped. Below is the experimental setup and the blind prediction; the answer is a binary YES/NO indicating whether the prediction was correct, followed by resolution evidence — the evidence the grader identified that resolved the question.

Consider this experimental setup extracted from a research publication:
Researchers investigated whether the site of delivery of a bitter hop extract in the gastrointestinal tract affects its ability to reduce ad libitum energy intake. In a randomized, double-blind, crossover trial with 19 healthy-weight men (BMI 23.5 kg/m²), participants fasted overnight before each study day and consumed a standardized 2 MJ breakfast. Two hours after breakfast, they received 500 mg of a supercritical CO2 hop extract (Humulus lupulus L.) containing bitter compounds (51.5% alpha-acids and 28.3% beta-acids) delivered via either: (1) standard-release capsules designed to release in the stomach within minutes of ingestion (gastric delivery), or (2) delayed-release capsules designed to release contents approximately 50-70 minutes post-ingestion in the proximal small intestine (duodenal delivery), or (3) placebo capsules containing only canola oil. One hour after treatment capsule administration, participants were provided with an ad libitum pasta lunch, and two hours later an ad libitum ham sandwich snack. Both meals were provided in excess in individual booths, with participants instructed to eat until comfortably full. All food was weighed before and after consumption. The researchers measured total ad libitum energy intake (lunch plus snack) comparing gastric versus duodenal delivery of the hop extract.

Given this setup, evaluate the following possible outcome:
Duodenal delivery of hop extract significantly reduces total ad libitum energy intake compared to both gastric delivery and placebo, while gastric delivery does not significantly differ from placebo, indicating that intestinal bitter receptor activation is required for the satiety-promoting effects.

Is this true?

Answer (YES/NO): NO